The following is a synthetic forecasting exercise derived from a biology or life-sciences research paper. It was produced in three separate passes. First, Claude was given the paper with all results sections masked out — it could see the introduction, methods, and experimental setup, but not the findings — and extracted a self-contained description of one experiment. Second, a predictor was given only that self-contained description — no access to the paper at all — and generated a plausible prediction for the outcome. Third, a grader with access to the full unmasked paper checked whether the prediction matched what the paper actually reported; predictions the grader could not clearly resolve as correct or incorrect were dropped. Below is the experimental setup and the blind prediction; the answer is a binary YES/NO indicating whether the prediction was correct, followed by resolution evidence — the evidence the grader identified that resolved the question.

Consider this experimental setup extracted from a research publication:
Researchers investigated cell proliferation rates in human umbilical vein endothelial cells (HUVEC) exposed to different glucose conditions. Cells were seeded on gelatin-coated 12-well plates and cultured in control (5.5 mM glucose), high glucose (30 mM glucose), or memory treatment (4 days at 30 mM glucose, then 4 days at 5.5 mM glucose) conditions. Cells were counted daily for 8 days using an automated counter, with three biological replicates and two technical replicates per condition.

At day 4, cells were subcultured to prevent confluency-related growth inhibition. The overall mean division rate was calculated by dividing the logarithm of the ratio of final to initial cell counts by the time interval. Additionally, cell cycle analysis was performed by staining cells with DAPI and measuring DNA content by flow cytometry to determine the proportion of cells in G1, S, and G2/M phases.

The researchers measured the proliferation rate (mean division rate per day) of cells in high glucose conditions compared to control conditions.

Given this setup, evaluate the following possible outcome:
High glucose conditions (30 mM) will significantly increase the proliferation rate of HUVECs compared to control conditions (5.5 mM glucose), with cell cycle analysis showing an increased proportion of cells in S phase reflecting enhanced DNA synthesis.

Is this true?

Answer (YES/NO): NO